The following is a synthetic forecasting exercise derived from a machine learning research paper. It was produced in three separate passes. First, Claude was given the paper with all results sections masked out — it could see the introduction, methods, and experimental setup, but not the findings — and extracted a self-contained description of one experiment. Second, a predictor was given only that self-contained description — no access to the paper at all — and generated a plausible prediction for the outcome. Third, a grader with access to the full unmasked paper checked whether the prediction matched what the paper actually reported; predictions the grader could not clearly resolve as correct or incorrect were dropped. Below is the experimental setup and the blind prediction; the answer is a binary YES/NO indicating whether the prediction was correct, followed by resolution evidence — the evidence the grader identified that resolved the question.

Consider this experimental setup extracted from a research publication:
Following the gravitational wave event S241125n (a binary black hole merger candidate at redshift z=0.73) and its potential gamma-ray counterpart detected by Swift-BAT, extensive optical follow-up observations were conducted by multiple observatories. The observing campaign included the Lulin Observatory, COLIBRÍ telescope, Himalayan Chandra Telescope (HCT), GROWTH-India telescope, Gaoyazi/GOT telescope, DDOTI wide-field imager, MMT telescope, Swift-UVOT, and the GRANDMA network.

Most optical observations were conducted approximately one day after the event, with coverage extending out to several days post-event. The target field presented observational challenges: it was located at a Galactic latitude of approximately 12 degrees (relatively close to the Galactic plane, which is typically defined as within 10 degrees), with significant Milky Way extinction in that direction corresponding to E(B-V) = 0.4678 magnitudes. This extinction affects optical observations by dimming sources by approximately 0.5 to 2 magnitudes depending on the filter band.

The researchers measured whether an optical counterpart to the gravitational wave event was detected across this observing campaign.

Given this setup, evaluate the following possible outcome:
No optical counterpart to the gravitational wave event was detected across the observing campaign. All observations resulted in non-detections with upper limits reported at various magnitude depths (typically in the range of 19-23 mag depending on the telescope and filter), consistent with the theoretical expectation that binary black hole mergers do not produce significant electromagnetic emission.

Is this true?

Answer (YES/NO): NO